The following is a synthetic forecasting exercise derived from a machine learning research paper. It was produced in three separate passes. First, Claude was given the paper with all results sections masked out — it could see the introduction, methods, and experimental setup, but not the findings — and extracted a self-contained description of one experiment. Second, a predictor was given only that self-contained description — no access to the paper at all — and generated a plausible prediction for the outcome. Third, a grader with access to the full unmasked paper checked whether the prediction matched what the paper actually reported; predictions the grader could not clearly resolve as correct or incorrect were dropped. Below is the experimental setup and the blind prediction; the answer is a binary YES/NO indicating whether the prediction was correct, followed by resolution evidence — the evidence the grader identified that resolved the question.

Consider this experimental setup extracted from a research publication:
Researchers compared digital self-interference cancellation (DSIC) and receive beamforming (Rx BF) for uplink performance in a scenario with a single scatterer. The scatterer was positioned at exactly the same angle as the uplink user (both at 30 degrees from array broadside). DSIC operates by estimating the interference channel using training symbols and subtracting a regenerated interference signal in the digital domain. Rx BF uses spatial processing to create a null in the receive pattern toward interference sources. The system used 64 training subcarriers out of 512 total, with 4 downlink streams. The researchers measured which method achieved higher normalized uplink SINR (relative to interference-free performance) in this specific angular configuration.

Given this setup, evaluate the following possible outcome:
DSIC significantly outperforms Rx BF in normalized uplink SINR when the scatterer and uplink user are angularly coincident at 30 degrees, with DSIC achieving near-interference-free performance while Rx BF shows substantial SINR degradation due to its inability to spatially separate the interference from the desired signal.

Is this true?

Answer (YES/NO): YES